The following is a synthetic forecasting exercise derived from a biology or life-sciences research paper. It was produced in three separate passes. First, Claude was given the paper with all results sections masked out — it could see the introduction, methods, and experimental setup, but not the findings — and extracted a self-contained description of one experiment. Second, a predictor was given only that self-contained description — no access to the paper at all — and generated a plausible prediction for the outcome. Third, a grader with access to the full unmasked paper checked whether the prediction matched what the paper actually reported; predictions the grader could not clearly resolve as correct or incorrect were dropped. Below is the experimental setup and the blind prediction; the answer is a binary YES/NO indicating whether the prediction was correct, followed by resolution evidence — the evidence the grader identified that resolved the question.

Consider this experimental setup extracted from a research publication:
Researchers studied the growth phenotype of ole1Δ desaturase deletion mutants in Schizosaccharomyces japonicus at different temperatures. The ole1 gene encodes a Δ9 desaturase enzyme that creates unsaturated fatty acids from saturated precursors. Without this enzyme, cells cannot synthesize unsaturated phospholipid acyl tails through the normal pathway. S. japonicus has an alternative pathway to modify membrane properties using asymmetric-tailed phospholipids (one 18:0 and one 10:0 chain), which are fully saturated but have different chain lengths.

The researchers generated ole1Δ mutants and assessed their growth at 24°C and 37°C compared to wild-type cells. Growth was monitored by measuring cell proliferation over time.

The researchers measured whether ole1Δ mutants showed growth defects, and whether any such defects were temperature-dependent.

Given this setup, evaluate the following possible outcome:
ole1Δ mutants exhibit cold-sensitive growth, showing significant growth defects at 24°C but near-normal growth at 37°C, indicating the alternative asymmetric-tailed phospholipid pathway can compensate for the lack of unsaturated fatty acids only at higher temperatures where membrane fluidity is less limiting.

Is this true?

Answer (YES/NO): YES